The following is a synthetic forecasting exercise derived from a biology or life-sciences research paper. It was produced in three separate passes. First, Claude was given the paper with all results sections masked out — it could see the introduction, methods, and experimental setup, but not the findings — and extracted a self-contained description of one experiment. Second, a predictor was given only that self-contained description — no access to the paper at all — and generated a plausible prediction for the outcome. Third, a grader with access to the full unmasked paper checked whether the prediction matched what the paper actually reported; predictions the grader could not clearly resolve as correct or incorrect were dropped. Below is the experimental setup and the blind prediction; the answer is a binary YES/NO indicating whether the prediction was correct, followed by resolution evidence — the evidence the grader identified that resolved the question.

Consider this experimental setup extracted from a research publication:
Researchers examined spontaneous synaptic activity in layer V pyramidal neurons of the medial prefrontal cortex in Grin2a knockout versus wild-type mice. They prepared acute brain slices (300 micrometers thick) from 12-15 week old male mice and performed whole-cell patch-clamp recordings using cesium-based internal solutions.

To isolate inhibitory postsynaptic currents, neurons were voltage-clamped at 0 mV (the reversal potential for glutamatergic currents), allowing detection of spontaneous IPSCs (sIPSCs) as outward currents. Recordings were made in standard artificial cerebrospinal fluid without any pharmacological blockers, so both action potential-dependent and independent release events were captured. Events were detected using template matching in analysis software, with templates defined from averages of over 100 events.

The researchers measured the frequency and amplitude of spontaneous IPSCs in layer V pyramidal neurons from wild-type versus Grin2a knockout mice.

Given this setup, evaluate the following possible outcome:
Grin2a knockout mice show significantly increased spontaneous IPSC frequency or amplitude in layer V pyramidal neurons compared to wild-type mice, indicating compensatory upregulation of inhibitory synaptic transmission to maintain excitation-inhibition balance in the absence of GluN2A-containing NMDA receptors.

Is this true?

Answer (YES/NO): YES